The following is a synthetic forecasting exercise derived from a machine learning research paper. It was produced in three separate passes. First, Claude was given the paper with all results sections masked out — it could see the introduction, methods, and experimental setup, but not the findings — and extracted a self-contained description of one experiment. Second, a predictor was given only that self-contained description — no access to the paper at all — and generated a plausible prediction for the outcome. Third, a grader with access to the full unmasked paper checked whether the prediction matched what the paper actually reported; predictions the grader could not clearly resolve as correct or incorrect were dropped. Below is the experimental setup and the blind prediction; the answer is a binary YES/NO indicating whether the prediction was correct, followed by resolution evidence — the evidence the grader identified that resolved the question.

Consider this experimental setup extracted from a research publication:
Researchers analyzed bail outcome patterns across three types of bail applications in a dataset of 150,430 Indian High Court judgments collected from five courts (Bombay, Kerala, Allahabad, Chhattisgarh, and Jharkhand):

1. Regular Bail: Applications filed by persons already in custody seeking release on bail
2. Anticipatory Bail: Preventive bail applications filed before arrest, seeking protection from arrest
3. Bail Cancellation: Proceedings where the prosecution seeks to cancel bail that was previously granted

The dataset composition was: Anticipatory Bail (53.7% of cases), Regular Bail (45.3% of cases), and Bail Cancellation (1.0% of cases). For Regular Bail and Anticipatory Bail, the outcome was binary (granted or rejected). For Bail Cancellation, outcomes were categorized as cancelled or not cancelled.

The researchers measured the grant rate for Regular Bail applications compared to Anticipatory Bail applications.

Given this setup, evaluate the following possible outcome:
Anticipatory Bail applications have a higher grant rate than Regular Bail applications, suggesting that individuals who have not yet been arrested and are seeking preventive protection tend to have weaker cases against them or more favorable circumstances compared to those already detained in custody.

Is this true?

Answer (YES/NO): NO